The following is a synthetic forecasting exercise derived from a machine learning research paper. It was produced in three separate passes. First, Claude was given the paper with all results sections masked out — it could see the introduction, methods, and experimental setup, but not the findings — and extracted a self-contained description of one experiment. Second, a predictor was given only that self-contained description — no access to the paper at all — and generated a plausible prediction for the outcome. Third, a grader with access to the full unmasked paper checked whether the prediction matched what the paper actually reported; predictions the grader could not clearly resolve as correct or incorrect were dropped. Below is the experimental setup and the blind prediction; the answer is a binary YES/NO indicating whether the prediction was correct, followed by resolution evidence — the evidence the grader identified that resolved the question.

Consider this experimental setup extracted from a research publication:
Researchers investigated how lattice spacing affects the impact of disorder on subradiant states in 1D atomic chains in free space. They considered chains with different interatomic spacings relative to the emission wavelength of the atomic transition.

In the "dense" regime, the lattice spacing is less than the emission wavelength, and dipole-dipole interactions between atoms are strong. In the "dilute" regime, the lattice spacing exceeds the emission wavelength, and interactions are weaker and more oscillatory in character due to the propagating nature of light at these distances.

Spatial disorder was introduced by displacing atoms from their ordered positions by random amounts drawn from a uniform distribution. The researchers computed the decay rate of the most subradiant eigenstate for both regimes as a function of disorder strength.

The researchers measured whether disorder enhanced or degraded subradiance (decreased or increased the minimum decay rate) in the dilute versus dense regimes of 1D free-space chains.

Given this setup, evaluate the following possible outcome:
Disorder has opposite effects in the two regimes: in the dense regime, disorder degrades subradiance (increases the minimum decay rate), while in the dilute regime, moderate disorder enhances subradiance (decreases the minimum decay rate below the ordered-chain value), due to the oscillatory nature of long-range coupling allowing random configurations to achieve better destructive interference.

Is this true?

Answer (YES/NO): NO